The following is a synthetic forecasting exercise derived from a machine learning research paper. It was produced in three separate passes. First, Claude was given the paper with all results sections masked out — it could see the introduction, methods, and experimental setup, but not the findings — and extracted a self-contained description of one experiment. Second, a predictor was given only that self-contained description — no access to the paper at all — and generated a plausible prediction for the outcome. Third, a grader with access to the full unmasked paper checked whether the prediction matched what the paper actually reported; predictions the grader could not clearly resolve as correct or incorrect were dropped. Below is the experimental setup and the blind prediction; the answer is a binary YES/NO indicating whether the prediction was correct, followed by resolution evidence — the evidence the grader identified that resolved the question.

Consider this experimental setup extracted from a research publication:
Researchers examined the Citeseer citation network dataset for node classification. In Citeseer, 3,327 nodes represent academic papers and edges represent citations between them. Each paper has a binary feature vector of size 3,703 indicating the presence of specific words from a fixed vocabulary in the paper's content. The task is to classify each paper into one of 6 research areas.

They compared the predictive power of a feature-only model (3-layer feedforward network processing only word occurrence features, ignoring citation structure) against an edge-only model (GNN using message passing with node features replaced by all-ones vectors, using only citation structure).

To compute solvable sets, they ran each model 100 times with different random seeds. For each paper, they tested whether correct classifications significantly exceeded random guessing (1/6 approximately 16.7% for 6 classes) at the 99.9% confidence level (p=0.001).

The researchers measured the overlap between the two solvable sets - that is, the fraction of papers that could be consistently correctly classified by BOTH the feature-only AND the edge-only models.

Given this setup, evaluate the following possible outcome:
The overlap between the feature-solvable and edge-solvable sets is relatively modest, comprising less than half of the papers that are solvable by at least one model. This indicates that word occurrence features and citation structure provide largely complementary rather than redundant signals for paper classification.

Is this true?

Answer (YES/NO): YES